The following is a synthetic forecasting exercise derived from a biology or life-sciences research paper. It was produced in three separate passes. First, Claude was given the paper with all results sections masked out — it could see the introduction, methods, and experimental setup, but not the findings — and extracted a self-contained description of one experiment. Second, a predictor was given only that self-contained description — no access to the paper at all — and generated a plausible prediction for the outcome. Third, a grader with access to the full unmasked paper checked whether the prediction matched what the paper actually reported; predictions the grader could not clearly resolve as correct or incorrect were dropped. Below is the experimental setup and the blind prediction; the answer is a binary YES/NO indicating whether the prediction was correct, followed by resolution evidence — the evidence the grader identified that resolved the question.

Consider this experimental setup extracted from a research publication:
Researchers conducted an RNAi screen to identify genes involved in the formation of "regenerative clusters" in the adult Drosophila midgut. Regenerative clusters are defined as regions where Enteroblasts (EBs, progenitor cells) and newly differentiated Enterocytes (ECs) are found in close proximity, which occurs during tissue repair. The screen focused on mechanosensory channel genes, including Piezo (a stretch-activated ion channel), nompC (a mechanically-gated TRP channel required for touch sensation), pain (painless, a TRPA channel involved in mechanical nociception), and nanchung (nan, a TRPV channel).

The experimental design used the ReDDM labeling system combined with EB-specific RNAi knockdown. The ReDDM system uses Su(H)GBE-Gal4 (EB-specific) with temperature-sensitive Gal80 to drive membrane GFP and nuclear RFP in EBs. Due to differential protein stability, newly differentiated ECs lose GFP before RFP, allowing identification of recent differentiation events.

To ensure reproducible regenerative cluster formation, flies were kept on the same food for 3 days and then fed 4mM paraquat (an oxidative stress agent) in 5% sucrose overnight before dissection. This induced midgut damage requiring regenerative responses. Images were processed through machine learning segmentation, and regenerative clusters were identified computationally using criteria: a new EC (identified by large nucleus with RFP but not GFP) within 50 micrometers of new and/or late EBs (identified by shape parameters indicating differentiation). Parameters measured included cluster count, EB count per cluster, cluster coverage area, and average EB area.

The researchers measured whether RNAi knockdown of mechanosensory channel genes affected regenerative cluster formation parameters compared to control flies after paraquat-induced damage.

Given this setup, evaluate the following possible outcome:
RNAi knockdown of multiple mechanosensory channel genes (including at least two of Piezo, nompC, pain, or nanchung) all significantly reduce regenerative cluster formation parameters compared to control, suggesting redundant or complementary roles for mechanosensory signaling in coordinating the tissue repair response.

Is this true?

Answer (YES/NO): YES